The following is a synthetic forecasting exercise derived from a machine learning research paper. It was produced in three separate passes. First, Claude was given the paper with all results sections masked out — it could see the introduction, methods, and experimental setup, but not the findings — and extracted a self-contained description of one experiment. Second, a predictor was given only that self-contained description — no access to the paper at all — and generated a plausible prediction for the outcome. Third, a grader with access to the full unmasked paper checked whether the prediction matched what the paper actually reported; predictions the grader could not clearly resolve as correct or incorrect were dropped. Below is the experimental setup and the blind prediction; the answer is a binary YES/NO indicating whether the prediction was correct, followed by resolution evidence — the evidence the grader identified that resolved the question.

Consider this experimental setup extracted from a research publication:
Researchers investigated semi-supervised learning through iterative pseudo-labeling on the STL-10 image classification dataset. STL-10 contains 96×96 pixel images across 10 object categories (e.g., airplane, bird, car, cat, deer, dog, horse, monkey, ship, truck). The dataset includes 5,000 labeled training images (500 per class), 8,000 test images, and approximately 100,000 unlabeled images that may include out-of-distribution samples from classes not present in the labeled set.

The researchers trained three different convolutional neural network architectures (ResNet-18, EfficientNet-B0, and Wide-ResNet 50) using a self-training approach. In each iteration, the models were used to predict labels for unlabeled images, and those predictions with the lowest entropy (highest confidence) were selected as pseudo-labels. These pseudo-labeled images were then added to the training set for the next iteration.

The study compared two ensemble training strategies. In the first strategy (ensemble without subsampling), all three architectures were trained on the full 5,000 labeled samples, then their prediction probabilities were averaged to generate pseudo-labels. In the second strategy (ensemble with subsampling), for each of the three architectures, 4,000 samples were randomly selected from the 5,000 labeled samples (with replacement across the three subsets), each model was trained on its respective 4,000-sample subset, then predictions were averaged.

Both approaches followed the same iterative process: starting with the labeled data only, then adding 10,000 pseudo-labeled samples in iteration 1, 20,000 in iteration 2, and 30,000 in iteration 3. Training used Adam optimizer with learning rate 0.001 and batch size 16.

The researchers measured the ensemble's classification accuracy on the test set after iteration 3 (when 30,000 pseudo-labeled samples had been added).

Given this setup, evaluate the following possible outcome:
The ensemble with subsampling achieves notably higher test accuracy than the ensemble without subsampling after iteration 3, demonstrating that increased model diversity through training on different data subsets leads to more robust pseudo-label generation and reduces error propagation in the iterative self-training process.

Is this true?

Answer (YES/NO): NO